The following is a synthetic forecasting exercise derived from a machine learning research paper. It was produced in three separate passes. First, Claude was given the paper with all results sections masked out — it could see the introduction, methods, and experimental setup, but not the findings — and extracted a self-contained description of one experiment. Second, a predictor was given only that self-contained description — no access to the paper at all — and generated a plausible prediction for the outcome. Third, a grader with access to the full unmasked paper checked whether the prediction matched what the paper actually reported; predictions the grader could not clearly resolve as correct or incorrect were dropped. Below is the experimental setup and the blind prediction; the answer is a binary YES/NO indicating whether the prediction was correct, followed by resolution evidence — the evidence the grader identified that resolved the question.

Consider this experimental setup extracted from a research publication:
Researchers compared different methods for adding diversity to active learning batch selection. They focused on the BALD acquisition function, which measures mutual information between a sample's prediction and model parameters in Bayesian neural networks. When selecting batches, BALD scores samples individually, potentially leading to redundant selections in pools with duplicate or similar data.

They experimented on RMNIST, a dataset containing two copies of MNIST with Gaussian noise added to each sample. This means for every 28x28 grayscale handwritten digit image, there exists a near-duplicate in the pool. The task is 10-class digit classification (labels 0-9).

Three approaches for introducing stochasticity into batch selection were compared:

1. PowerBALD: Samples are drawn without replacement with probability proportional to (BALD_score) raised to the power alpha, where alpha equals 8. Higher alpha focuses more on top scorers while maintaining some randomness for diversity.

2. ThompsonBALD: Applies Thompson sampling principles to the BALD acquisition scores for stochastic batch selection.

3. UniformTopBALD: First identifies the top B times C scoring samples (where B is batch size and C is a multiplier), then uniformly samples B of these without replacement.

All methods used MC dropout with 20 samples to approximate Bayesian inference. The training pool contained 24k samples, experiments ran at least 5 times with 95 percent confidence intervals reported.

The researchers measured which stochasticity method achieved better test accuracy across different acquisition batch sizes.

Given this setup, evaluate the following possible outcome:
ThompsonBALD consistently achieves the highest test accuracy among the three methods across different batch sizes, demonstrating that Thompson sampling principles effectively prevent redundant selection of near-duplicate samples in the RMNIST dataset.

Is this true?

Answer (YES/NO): NO